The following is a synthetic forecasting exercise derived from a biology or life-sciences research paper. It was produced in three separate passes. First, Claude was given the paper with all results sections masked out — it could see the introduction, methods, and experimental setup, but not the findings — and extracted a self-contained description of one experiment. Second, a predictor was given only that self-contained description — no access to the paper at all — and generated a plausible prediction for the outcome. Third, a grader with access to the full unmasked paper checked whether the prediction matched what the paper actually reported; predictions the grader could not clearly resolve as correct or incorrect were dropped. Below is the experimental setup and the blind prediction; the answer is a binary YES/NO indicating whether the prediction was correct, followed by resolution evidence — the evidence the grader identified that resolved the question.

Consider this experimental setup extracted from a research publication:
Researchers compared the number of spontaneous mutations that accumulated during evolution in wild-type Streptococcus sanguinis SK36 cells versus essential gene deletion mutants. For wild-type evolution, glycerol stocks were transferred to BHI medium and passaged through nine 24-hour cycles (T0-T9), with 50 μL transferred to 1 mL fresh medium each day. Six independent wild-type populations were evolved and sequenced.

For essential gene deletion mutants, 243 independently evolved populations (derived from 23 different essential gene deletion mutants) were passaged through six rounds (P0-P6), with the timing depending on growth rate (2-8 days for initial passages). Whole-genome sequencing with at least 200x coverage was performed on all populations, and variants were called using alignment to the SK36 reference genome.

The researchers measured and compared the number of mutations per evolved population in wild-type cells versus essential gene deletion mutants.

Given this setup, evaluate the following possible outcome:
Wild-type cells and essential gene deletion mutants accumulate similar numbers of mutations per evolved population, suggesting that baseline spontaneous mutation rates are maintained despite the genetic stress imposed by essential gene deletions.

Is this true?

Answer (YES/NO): NO